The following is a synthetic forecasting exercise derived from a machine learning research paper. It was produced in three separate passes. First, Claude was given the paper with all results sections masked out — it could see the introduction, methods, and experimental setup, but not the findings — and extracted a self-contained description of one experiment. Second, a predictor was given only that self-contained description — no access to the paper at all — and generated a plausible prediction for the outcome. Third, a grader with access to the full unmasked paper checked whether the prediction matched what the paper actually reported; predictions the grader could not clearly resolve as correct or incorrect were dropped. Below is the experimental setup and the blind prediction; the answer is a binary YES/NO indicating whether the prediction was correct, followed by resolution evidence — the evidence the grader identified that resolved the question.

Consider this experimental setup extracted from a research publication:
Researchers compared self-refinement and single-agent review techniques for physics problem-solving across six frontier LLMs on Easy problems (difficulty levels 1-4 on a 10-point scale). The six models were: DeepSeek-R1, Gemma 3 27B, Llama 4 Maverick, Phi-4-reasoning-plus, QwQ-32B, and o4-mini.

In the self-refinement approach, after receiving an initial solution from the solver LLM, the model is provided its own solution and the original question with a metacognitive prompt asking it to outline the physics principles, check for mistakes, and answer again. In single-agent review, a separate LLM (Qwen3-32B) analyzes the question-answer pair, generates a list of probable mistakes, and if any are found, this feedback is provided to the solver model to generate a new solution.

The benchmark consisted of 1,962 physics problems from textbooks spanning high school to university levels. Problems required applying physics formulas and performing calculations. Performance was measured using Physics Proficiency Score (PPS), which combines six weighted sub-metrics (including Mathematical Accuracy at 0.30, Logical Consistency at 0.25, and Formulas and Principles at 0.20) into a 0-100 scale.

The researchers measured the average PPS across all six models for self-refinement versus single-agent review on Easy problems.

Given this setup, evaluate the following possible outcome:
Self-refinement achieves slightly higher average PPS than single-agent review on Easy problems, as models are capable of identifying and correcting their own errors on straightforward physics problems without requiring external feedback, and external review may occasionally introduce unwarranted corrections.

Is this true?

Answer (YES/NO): NO